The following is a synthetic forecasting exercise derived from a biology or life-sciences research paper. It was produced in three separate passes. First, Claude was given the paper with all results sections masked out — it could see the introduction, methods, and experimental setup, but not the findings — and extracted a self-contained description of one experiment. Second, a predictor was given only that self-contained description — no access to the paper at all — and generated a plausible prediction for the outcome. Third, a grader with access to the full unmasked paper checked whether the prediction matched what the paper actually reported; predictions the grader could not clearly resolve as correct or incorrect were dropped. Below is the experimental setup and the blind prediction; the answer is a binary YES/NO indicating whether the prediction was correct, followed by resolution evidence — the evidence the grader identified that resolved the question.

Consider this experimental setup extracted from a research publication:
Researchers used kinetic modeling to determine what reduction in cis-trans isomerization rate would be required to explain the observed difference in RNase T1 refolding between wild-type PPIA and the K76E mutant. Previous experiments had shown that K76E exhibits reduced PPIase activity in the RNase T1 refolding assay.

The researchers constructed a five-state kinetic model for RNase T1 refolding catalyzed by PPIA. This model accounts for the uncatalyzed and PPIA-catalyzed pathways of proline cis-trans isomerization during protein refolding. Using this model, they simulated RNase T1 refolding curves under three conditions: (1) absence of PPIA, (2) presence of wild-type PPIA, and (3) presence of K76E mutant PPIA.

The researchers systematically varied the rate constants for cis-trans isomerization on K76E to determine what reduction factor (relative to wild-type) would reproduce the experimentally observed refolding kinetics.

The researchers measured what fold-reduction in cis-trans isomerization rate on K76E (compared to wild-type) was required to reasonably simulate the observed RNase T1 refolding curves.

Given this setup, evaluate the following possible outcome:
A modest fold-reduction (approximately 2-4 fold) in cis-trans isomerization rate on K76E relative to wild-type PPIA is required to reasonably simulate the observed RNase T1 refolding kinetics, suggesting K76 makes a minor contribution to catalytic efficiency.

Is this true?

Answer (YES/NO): NO